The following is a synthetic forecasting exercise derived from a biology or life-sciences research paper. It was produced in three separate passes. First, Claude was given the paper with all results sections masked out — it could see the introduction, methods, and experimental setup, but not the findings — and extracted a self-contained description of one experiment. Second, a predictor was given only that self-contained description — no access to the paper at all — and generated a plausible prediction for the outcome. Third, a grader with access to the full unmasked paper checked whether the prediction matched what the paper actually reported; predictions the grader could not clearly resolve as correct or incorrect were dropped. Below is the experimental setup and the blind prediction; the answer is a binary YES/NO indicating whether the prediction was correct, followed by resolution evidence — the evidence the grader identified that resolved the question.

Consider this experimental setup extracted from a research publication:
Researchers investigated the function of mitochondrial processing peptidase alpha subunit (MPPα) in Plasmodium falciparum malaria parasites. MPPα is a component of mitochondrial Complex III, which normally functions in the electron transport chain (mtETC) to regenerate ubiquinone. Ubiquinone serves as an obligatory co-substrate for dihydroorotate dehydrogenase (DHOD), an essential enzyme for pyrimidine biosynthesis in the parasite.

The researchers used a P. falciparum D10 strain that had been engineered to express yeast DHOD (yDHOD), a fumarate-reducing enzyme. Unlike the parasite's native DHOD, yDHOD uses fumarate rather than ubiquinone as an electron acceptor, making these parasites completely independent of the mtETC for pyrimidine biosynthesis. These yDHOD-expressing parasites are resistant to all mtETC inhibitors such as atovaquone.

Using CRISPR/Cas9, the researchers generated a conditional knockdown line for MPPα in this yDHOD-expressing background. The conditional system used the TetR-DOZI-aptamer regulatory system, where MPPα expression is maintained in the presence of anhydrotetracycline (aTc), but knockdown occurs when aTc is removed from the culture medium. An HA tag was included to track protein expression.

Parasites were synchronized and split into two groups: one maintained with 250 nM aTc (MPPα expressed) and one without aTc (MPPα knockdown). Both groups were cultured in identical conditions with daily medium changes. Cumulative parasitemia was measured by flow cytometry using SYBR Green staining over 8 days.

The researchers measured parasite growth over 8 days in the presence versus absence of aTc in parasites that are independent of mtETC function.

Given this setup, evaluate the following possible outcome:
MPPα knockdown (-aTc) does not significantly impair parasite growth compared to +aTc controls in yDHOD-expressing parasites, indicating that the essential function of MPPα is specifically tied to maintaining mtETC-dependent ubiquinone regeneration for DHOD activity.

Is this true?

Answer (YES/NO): NO